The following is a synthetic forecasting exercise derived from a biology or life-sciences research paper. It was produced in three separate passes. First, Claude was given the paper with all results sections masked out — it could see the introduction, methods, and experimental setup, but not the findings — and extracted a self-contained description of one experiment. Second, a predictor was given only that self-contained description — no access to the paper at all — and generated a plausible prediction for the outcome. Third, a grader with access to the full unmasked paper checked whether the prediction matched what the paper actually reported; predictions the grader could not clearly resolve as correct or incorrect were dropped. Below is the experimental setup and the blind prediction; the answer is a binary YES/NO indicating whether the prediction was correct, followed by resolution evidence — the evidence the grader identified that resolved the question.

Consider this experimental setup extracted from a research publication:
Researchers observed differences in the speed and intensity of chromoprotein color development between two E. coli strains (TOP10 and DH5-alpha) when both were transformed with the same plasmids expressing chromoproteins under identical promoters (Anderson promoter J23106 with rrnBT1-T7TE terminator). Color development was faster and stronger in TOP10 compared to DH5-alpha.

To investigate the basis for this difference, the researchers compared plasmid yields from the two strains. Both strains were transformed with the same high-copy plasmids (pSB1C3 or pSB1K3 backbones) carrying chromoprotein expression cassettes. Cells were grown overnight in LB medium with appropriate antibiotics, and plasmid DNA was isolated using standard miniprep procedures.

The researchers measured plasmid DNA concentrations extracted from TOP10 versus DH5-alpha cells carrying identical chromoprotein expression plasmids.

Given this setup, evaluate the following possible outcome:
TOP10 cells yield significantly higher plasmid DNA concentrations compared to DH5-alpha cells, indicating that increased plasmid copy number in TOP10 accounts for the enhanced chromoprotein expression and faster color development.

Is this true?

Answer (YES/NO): YES